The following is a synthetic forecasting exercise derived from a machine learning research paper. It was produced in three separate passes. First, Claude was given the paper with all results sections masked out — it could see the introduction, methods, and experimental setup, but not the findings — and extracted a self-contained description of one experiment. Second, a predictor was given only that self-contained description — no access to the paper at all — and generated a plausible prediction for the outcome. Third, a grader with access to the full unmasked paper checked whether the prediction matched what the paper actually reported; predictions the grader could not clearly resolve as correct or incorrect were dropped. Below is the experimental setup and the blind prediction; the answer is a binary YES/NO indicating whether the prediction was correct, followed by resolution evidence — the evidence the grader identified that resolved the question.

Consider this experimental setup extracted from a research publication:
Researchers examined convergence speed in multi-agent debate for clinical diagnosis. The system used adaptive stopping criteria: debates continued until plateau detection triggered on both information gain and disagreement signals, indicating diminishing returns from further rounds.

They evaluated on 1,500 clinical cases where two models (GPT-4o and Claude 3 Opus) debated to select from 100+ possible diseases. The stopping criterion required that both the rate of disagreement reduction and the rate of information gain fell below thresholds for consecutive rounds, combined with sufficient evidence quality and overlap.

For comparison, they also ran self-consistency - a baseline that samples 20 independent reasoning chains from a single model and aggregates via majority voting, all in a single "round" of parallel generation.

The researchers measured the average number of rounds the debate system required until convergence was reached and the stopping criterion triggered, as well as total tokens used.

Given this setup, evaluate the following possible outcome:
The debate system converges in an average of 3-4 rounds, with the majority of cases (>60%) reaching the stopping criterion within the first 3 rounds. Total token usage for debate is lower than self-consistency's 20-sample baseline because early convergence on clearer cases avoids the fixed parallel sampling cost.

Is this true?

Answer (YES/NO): NO